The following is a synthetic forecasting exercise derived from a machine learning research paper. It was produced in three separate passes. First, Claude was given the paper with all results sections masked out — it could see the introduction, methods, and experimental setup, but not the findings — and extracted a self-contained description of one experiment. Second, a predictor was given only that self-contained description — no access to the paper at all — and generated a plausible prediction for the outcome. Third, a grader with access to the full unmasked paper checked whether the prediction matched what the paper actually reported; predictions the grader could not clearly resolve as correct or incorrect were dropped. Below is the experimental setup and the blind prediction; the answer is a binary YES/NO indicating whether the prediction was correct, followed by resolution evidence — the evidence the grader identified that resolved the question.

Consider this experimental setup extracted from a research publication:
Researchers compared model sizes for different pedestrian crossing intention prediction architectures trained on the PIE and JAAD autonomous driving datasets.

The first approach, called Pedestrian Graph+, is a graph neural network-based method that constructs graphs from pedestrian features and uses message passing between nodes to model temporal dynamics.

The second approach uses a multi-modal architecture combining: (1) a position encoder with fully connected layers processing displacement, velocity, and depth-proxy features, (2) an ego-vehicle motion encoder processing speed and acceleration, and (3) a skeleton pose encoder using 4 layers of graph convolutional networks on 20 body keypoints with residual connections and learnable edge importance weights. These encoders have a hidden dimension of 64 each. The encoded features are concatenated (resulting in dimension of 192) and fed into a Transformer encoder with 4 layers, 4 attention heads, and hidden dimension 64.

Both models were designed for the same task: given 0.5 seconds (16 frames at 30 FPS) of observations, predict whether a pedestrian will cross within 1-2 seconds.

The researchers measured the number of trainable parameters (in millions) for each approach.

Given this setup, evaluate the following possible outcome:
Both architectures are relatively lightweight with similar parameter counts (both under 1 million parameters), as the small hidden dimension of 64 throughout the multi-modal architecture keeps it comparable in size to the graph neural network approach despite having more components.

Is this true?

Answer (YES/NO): NO